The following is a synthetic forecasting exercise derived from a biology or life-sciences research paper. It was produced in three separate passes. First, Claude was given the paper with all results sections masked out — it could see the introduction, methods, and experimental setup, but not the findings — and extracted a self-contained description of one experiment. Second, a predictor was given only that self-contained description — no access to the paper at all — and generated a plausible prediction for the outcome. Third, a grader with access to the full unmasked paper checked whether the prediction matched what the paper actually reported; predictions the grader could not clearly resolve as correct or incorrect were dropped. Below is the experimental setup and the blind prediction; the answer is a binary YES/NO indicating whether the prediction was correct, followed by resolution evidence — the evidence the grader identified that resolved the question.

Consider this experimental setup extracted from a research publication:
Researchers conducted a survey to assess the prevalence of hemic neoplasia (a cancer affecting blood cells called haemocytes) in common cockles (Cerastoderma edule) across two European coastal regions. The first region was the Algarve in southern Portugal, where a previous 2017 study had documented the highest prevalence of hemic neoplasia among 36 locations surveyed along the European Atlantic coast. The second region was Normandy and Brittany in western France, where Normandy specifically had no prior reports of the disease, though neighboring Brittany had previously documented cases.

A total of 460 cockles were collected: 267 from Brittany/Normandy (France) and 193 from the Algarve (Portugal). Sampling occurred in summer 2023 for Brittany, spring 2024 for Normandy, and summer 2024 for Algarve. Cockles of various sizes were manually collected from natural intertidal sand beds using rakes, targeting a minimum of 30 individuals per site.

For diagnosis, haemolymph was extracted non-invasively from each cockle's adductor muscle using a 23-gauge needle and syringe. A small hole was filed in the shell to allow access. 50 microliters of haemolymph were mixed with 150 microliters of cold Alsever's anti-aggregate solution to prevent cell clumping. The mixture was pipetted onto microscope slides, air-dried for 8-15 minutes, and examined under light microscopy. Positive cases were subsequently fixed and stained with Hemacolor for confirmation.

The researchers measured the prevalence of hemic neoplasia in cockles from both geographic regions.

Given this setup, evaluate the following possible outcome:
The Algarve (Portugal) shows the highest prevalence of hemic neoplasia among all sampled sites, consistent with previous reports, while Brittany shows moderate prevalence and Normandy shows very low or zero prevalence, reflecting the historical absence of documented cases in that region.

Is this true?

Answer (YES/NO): NO